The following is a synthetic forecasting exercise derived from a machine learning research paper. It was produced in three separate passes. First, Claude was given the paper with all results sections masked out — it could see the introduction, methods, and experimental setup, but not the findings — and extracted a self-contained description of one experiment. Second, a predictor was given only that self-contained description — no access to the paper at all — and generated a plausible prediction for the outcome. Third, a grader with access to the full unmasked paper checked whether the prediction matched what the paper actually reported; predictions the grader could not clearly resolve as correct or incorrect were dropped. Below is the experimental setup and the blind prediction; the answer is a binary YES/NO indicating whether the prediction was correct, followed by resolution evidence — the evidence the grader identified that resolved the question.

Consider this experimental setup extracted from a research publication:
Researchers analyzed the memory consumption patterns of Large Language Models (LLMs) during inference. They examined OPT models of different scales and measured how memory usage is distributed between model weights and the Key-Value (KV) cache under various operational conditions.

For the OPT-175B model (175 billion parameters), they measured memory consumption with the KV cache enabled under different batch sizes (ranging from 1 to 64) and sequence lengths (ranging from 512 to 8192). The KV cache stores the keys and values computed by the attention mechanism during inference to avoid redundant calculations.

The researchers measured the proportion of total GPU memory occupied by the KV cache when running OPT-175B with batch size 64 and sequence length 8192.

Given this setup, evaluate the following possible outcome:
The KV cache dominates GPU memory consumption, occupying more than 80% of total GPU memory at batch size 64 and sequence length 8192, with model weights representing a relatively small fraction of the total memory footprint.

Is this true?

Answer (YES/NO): YES